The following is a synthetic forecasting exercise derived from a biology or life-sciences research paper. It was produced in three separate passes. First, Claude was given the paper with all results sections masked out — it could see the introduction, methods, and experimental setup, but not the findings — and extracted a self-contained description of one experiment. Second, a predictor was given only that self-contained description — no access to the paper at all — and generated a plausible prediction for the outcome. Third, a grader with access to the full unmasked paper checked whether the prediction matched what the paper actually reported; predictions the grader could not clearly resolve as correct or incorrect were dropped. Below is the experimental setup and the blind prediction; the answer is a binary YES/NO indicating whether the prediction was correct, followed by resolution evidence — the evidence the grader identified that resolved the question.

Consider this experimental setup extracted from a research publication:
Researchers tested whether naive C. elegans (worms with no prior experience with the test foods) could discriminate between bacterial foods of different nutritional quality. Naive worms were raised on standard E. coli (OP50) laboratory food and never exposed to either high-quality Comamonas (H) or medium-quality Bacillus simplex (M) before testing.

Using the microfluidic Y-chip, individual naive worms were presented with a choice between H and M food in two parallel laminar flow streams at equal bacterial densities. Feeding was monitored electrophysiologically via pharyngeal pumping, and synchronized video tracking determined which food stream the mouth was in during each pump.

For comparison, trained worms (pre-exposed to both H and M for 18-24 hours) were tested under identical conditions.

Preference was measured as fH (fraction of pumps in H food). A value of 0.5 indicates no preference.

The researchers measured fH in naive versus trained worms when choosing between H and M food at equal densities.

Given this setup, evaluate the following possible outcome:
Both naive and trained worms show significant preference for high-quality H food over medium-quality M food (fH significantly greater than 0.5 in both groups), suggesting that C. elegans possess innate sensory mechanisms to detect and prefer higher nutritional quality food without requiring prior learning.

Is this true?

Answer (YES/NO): YES